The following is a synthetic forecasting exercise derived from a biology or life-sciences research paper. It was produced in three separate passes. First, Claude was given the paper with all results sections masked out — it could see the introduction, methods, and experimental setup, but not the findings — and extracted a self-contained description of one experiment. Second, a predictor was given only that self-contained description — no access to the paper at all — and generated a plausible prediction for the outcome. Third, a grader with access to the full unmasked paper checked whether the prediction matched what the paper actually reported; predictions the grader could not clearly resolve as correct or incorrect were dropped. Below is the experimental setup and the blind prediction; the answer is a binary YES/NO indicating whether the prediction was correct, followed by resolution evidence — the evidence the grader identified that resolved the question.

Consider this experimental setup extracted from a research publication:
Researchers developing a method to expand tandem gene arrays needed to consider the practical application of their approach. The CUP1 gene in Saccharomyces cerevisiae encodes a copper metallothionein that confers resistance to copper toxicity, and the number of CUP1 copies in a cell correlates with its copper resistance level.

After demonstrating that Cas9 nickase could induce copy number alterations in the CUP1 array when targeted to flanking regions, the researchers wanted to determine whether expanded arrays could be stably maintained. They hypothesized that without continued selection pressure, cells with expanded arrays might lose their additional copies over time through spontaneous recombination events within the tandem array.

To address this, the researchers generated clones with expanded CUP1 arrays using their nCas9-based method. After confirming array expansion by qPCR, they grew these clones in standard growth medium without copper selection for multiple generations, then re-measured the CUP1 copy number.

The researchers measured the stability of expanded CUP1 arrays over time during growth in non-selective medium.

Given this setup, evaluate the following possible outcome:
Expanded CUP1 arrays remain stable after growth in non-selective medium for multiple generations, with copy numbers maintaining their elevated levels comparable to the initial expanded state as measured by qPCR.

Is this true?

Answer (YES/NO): NO